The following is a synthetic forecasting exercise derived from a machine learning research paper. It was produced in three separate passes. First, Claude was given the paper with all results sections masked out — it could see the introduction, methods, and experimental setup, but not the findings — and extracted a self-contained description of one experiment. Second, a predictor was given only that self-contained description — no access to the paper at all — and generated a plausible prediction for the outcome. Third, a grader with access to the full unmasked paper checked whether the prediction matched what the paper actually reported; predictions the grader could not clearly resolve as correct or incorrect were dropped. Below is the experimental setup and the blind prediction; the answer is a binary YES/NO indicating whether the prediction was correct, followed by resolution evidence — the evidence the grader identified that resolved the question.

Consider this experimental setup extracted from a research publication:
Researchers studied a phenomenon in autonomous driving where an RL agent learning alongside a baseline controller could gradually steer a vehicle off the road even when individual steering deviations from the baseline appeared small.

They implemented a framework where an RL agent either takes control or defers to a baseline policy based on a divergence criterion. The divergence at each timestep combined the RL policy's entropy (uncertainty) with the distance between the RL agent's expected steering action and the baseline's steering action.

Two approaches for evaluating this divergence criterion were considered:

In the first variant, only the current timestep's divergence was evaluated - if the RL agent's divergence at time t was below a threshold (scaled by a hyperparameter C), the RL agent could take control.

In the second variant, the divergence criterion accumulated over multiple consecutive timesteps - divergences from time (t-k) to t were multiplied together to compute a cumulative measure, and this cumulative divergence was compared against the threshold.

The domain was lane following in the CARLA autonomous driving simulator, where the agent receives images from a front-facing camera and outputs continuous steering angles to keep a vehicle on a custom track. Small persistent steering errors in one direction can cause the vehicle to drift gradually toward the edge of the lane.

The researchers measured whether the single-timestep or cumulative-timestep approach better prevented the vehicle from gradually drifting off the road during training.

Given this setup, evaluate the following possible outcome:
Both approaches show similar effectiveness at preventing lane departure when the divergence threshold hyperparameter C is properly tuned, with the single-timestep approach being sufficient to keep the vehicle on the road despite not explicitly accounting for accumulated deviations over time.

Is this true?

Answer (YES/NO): NO